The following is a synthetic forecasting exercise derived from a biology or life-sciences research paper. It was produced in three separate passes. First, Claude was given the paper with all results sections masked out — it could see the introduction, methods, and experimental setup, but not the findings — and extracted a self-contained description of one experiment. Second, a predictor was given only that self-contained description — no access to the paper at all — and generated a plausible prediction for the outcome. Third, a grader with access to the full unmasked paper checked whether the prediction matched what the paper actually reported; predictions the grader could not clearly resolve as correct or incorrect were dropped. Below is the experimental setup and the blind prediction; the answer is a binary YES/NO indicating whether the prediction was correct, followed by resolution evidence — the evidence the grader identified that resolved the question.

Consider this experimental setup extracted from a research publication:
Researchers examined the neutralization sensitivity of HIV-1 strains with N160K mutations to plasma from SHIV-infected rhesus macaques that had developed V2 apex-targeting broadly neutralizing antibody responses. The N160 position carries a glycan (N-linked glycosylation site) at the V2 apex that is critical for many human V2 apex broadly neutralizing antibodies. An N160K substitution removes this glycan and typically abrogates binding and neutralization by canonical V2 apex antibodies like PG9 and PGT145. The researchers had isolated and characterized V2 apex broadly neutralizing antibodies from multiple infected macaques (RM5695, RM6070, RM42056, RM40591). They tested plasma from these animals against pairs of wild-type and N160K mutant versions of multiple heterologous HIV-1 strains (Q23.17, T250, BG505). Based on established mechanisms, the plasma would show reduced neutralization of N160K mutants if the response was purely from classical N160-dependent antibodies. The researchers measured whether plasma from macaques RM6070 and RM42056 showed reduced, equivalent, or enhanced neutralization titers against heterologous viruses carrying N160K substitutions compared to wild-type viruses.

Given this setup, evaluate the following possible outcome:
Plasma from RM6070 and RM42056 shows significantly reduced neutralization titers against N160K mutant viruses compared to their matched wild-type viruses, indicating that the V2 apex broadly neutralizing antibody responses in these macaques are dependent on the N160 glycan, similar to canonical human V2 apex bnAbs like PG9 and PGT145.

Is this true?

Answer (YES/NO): NO